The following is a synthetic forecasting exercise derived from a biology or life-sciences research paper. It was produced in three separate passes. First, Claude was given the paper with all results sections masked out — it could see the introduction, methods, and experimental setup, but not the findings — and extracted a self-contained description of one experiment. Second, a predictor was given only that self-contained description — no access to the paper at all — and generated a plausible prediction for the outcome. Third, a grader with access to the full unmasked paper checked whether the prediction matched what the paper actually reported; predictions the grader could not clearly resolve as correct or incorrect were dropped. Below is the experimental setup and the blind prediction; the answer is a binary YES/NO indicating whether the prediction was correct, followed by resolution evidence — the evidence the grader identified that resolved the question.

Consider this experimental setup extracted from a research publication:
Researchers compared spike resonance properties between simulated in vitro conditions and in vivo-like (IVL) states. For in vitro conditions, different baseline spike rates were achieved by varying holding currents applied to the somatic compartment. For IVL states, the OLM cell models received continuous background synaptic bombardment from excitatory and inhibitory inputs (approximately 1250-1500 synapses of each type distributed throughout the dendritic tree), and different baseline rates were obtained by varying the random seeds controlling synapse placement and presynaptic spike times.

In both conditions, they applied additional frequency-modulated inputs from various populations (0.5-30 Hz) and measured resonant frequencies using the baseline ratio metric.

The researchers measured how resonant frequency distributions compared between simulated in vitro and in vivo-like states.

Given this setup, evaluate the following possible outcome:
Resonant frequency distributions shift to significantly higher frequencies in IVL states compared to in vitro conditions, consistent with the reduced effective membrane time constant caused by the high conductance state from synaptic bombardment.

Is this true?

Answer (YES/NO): YES